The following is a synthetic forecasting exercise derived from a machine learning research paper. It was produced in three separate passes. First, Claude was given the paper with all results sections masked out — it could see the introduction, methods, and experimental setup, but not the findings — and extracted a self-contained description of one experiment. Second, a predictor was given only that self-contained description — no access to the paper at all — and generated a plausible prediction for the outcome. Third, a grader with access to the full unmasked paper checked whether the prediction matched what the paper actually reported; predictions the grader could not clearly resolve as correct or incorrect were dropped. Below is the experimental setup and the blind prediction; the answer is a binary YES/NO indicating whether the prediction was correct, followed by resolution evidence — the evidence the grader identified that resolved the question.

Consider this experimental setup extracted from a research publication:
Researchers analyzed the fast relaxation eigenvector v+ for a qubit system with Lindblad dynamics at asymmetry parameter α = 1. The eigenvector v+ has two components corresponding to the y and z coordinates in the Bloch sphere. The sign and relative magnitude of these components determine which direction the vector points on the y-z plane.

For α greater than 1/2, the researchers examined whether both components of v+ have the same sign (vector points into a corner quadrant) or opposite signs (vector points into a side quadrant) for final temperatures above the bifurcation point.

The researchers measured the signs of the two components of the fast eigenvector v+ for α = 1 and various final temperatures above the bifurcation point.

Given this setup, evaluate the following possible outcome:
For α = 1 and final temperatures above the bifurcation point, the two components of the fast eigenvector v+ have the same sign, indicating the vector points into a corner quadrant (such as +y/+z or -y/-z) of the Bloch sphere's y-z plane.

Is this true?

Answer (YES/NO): YES